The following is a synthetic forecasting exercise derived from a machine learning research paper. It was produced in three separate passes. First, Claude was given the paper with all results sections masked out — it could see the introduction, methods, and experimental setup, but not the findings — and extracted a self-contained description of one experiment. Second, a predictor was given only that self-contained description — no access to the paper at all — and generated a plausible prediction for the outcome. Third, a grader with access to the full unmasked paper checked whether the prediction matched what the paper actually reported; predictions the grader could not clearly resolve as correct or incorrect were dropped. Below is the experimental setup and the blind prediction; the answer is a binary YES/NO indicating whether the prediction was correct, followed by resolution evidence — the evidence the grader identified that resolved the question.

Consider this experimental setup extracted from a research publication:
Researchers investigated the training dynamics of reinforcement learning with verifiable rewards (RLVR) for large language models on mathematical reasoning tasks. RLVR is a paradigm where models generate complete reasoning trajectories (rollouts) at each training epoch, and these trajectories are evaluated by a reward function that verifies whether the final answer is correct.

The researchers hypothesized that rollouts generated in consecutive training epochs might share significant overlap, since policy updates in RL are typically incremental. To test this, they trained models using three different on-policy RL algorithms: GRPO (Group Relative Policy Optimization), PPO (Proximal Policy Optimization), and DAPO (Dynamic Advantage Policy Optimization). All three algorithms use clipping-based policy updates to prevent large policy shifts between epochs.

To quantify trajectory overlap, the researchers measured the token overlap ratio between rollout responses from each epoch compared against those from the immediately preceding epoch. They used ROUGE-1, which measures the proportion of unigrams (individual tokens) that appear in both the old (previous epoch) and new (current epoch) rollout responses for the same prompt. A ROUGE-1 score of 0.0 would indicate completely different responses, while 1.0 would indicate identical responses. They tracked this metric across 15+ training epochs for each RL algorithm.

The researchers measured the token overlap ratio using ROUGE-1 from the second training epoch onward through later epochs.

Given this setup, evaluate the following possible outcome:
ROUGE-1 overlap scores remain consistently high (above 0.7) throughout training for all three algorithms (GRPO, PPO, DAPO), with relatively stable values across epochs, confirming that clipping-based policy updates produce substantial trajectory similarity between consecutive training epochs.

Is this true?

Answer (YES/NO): NO